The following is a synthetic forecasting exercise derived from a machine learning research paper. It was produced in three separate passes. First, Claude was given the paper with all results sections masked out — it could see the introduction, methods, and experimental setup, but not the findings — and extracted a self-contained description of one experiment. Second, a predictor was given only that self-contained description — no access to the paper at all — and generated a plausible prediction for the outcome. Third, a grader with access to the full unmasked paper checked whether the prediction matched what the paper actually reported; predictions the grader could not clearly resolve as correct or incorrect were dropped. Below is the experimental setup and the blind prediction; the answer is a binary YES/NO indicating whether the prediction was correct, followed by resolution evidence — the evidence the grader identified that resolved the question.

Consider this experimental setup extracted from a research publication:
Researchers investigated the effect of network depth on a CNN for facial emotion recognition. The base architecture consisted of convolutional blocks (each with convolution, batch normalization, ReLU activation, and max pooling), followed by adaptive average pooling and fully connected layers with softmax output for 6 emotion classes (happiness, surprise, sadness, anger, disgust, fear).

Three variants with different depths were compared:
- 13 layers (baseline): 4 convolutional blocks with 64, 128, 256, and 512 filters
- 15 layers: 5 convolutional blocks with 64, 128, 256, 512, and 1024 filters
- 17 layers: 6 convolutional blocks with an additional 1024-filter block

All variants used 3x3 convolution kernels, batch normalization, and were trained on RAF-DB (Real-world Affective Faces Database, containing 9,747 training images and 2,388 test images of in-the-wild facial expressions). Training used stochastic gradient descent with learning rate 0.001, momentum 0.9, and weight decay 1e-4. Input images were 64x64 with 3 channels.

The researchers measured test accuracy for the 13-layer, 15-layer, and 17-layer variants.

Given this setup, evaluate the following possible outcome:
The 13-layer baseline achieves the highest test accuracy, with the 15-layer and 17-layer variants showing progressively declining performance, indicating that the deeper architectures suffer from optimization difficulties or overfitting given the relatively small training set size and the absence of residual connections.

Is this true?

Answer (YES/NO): NO